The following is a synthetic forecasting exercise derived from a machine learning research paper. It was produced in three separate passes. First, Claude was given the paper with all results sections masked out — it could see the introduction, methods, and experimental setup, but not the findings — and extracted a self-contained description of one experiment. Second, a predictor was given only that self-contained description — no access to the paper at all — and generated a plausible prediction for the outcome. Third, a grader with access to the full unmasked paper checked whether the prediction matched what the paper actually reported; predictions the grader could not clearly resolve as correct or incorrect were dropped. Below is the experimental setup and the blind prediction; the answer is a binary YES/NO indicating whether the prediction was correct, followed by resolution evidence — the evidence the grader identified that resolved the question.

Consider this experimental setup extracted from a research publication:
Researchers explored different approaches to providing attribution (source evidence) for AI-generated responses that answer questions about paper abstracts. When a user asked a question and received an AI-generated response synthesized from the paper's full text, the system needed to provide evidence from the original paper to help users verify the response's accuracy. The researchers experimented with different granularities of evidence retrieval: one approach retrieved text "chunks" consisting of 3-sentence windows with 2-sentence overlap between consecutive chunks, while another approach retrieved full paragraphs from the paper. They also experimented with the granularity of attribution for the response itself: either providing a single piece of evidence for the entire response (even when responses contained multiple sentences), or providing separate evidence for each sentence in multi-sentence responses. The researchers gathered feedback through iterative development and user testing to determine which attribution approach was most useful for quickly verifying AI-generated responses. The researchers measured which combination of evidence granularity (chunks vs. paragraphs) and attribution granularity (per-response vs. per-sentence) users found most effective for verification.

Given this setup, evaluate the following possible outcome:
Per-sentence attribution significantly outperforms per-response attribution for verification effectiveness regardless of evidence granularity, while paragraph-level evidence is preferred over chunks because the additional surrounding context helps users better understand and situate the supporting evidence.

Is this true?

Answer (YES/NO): NO